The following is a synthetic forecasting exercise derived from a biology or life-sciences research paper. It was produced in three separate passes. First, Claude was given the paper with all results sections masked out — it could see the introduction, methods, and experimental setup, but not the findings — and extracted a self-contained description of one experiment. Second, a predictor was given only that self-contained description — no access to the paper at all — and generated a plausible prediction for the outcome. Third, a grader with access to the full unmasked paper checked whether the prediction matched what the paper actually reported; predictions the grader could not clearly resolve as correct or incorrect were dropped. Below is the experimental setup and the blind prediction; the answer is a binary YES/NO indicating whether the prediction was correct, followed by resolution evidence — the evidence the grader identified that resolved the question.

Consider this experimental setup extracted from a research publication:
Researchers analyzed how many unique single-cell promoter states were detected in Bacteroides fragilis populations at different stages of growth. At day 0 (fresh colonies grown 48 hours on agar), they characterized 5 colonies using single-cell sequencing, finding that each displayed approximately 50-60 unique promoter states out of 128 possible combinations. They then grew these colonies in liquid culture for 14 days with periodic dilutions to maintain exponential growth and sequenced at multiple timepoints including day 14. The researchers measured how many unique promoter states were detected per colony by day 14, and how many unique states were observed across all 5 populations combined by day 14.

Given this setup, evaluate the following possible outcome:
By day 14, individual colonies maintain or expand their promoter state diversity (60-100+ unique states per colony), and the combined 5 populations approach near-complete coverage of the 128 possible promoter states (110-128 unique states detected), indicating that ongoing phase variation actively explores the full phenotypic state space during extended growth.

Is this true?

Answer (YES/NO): YES